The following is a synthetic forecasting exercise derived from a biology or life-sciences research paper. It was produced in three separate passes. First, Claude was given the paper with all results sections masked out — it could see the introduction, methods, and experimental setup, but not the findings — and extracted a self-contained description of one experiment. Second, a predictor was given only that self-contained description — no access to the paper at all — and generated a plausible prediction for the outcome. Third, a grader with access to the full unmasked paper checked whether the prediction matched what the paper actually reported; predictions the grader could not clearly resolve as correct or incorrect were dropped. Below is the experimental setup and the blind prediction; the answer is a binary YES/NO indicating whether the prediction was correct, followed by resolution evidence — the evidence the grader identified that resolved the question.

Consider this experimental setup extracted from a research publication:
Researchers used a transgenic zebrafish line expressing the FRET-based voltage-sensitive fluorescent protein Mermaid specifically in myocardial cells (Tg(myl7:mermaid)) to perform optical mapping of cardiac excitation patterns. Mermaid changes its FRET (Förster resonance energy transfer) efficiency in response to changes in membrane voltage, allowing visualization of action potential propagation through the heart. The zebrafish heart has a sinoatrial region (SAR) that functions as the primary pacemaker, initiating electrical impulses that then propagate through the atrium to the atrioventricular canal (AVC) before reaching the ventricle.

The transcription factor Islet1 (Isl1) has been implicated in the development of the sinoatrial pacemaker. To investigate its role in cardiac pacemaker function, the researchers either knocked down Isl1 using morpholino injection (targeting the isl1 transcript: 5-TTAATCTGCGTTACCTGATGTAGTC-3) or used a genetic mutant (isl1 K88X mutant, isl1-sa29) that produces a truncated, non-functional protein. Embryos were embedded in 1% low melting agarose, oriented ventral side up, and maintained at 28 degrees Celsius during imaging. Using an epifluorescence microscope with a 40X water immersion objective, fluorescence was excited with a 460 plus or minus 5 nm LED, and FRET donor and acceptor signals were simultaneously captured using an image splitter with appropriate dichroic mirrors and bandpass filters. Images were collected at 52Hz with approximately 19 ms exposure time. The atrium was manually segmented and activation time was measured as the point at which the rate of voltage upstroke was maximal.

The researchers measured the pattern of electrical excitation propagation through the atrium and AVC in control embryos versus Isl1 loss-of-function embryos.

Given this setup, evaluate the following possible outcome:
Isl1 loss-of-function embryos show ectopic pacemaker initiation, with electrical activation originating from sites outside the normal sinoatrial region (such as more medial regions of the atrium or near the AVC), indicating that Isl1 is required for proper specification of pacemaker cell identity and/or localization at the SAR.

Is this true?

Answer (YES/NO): NO